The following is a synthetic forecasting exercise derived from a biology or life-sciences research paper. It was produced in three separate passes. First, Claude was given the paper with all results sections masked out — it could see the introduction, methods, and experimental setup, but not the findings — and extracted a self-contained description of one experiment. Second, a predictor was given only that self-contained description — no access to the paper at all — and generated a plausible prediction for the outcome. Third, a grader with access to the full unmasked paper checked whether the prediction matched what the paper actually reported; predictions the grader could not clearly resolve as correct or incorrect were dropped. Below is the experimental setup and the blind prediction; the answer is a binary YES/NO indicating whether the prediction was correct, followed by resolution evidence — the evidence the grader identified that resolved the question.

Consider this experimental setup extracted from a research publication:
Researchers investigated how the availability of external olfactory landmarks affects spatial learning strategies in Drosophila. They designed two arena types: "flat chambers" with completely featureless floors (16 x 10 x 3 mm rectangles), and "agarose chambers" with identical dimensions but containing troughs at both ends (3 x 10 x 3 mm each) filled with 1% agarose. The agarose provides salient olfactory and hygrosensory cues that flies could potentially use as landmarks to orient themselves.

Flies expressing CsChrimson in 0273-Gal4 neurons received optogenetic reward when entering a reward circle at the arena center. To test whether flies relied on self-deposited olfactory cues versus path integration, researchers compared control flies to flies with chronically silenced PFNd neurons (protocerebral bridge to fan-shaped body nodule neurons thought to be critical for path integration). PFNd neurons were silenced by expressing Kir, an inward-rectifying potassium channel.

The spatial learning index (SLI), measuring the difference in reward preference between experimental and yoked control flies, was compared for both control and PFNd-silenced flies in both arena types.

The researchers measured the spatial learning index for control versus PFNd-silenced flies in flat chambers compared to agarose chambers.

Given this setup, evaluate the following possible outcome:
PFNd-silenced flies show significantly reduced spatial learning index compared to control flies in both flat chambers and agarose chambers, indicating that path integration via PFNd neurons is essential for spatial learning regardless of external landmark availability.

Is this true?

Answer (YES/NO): NO